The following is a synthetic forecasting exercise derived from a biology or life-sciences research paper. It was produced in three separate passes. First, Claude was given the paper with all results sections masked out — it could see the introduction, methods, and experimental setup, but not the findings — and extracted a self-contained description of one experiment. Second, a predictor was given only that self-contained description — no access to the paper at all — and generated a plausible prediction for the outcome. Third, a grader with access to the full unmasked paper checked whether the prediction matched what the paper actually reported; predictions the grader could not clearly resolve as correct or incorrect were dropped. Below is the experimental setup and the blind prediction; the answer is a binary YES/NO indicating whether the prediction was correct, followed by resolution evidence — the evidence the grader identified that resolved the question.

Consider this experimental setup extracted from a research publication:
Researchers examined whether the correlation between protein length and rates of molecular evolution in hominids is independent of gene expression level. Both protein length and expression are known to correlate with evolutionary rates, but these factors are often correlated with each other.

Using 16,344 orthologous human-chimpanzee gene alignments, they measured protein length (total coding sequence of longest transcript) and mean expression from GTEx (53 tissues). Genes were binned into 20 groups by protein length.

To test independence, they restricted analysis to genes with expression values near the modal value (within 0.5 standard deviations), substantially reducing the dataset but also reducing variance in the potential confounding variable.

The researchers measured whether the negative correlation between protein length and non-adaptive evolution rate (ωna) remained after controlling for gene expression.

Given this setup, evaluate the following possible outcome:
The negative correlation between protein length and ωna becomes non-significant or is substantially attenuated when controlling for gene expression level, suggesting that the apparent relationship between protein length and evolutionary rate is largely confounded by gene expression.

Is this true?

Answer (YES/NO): NO